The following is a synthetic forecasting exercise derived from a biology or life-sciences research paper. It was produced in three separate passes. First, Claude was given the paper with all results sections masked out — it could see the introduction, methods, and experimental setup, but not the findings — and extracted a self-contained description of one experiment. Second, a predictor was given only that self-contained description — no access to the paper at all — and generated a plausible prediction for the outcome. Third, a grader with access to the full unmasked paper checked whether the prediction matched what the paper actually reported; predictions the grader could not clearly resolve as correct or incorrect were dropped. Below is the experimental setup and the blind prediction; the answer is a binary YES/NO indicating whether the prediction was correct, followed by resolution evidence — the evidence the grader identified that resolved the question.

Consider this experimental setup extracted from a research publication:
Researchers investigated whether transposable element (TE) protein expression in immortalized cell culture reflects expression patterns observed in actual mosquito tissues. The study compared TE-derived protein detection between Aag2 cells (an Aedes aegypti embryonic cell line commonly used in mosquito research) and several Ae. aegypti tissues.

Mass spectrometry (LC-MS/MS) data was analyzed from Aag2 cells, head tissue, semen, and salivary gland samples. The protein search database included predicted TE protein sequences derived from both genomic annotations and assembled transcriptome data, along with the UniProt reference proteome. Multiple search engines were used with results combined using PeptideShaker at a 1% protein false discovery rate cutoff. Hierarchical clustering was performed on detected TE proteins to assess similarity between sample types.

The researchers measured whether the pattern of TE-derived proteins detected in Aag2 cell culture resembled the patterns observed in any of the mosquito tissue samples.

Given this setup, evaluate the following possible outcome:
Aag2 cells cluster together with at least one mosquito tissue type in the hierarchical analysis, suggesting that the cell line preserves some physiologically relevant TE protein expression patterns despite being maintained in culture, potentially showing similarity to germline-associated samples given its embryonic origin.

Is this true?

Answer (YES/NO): NO